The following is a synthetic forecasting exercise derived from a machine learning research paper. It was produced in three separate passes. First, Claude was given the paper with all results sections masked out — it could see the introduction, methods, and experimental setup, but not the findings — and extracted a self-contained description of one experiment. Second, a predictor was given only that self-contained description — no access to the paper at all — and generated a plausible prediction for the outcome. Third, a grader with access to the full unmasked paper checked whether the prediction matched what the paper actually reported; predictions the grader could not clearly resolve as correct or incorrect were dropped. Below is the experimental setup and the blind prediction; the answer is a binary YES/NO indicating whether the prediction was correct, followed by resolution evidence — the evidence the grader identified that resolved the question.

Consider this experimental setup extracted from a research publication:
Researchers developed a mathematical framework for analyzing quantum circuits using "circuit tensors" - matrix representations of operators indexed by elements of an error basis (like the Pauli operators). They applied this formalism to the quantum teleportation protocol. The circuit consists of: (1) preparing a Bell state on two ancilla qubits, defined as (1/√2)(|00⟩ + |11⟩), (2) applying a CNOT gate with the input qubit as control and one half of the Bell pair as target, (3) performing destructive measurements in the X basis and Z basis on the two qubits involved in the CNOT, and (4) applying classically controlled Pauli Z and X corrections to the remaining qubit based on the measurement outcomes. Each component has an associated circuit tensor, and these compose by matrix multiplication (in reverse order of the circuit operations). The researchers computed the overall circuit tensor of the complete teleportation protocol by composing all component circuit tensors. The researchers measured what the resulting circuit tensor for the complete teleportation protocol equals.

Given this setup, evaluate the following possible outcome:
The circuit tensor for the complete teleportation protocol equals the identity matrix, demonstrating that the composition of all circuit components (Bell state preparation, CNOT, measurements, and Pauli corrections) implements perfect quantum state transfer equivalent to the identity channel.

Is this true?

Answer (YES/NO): YES